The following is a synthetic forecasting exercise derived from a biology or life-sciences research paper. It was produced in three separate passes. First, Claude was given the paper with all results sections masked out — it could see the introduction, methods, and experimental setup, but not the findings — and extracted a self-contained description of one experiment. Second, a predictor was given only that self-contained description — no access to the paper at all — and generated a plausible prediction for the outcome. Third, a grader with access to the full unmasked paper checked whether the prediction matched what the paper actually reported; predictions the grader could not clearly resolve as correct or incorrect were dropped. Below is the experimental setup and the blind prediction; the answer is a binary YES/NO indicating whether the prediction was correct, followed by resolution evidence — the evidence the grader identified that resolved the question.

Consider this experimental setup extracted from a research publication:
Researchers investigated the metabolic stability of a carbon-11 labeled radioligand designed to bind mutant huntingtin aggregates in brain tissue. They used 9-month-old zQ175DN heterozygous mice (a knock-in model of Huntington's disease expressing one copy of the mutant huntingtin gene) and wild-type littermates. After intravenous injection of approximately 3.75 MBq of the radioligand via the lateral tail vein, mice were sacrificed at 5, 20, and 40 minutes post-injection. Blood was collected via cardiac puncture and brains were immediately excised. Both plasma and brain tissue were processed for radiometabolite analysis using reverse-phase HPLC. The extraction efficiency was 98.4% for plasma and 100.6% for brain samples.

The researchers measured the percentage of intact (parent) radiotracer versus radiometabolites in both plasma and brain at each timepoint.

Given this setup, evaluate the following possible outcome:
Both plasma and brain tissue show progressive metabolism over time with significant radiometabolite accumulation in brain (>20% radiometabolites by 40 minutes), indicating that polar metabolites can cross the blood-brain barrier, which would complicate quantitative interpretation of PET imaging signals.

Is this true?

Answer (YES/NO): NO